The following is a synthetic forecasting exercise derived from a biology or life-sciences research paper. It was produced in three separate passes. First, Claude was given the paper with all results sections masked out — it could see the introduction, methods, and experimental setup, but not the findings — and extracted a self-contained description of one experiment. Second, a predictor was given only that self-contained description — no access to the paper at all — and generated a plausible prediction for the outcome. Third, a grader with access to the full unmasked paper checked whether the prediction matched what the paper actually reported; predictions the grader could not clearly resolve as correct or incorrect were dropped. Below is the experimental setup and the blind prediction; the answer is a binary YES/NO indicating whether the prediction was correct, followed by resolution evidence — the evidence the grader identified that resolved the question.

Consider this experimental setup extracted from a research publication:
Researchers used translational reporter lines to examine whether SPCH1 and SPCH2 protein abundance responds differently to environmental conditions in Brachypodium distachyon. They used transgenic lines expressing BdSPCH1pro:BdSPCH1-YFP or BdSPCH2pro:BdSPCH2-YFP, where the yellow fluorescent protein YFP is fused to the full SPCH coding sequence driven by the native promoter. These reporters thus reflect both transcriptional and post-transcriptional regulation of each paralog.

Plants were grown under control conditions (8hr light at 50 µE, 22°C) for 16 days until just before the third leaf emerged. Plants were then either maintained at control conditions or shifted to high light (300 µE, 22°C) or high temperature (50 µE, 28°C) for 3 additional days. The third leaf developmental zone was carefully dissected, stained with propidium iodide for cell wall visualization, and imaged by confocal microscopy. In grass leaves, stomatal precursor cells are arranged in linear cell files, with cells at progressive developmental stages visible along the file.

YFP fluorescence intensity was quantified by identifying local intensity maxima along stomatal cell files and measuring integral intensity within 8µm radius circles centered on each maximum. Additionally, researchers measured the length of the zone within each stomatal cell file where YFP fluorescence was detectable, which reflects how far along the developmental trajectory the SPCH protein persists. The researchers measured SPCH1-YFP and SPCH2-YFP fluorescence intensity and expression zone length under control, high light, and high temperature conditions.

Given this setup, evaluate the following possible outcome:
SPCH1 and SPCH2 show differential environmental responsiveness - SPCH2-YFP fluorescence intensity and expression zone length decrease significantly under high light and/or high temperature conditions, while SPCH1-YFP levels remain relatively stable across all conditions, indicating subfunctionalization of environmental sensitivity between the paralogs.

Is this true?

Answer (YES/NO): NO